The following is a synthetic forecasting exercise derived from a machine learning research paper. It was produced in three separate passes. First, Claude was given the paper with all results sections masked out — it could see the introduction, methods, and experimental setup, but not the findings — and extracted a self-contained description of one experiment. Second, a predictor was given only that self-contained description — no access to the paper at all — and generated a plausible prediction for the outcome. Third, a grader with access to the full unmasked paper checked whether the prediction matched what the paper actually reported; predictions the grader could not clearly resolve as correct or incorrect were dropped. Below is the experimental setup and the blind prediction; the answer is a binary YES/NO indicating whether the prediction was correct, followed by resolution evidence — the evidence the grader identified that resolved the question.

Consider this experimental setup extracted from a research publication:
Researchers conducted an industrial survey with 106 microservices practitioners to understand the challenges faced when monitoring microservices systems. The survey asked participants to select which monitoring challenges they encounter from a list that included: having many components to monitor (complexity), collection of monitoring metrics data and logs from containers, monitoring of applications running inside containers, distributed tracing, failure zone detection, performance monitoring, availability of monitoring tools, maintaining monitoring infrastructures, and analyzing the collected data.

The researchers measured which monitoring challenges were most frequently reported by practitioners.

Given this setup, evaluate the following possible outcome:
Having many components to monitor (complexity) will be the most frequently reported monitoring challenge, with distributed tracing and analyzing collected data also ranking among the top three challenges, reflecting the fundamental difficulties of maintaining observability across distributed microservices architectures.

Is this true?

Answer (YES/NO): NO